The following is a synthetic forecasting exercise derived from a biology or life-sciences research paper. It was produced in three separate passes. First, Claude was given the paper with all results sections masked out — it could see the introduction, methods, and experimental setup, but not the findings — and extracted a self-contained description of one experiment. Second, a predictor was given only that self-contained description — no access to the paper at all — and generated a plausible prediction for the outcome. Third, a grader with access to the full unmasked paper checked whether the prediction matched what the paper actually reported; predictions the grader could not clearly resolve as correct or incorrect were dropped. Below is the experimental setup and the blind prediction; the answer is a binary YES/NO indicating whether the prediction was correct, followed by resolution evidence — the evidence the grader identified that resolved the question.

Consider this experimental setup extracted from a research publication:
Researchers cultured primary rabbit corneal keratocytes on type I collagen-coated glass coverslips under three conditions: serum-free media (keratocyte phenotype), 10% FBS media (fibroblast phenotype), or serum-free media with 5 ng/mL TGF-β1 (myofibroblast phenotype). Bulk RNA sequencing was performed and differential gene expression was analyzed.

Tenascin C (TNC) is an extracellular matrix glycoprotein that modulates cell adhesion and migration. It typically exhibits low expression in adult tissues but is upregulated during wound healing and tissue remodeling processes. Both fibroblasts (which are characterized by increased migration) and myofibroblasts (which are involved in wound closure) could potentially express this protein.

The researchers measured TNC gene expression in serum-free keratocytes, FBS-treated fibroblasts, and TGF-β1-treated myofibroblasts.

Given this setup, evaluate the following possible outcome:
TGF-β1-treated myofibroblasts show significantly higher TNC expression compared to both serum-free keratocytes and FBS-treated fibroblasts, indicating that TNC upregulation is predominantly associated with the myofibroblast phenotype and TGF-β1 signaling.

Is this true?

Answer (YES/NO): NO